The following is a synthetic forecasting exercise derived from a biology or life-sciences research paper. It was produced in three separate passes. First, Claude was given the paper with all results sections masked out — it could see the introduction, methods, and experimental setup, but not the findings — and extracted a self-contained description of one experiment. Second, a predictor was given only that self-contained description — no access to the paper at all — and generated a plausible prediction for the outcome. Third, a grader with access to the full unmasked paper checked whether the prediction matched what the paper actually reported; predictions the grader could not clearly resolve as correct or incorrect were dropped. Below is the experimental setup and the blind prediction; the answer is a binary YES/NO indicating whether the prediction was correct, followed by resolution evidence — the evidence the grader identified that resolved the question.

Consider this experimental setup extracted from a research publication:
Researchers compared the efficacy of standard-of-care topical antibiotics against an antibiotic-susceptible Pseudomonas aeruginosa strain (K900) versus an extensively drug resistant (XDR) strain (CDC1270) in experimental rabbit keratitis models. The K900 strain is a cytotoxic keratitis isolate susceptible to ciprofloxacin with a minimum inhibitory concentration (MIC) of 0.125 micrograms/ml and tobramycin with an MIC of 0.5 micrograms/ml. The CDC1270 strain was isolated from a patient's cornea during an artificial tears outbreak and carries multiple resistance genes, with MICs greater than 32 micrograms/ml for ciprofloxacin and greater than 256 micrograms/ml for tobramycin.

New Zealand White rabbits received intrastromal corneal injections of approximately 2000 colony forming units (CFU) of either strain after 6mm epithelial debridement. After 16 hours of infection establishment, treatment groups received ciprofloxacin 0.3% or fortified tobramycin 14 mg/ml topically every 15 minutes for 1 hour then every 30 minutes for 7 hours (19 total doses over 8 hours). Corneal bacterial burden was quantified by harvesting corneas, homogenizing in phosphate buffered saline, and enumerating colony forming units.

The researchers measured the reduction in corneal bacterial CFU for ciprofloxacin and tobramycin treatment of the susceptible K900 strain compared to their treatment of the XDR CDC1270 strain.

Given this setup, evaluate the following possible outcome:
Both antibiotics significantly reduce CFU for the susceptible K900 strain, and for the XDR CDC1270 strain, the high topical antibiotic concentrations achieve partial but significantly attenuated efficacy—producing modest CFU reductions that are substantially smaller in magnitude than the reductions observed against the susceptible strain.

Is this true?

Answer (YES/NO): NO